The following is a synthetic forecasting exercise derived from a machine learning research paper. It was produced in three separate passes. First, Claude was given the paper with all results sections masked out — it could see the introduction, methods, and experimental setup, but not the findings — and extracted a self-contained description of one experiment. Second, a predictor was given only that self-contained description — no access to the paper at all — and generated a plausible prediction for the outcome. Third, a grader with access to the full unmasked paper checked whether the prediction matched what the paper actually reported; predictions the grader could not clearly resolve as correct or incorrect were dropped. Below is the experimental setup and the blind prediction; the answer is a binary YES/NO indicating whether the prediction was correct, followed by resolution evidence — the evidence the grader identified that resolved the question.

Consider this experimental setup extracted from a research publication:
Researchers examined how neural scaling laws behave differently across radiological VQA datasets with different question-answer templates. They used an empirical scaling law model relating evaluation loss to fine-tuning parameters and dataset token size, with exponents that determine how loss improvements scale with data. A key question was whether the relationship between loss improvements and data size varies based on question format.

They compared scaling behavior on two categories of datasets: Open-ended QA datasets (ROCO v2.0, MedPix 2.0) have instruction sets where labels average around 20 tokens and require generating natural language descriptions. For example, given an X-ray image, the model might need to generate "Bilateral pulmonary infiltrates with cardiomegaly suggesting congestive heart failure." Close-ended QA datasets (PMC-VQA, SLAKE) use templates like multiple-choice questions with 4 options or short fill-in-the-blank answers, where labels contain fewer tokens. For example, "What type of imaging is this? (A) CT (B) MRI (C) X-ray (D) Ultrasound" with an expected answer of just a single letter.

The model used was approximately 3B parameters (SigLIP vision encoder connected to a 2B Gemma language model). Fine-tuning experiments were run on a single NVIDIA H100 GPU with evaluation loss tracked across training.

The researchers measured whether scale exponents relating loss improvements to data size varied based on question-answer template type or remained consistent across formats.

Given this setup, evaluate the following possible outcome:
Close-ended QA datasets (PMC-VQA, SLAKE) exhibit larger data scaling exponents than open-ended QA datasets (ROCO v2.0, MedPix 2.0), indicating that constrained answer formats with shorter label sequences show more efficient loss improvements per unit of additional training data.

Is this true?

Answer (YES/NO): NO